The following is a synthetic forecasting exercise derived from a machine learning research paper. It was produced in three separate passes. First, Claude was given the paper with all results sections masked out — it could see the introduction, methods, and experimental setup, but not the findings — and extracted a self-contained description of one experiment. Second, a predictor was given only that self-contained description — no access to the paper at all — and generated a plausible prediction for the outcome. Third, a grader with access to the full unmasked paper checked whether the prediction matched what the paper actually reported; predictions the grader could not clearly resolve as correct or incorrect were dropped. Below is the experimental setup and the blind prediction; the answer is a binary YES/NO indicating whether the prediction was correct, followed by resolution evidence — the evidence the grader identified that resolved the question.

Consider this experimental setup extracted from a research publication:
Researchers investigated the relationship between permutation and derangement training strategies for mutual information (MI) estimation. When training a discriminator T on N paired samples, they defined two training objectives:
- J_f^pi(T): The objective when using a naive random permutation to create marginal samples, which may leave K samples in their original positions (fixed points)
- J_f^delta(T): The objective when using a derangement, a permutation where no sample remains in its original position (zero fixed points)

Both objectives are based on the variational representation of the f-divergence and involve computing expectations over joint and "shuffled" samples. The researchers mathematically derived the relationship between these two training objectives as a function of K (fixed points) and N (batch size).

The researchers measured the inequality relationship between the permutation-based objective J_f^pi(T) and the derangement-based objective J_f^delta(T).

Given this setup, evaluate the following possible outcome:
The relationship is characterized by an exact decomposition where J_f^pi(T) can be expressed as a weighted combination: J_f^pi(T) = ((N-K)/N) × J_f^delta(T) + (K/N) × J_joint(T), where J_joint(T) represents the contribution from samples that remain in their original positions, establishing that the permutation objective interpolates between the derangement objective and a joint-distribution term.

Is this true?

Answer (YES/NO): NO